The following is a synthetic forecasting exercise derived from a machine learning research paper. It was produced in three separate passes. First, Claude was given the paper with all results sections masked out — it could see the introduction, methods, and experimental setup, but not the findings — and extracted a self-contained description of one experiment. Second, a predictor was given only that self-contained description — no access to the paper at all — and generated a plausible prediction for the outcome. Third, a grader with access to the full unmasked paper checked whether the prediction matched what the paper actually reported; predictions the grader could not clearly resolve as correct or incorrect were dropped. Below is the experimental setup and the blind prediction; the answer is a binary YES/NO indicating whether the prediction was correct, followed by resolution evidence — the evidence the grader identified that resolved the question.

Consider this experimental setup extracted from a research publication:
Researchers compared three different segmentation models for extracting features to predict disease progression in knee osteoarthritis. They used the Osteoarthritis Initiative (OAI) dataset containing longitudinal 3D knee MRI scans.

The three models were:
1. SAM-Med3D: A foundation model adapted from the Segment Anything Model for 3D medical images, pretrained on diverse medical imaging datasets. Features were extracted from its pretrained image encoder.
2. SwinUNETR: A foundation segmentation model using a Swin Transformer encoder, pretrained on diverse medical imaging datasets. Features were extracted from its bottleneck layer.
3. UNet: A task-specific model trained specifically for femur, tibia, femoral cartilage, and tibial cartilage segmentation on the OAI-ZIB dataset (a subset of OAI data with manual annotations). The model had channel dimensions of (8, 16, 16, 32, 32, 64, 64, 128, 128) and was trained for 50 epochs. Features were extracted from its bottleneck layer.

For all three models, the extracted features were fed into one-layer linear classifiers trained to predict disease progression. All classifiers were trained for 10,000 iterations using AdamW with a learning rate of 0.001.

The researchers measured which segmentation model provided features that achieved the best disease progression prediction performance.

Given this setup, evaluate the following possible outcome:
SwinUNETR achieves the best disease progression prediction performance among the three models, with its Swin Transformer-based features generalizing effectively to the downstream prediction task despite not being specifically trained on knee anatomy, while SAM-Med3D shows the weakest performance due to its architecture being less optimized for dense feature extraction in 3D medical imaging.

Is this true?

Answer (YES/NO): NO